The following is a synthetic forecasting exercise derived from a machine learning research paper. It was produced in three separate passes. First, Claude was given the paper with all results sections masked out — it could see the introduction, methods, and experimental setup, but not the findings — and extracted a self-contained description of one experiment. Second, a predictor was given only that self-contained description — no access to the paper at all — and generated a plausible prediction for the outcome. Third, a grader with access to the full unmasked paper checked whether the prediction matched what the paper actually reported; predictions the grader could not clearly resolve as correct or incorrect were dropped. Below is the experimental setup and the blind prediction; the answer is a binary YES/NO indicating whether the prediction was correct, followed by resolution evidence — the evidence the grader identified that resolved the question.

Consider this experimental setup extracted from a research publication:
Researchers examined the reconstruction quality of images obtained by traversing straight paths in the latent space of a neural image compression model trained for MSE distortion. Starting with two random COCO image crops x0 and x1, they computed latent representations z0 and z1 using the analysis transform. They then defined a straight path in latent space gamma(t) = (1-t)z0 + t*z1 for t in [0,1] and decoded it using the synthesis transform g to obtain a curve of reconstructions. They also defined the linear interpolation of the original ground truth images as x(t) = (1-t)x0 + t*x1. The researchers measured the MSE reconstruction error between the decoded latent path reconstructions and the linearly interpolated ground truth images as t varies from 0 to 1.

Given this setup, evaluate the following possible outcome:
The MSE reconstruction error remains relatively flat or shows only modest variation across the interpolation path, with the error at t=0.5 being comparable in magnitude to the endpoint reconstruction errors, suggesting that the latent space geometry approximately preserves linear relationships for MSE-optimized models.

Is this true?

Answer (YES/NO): YES